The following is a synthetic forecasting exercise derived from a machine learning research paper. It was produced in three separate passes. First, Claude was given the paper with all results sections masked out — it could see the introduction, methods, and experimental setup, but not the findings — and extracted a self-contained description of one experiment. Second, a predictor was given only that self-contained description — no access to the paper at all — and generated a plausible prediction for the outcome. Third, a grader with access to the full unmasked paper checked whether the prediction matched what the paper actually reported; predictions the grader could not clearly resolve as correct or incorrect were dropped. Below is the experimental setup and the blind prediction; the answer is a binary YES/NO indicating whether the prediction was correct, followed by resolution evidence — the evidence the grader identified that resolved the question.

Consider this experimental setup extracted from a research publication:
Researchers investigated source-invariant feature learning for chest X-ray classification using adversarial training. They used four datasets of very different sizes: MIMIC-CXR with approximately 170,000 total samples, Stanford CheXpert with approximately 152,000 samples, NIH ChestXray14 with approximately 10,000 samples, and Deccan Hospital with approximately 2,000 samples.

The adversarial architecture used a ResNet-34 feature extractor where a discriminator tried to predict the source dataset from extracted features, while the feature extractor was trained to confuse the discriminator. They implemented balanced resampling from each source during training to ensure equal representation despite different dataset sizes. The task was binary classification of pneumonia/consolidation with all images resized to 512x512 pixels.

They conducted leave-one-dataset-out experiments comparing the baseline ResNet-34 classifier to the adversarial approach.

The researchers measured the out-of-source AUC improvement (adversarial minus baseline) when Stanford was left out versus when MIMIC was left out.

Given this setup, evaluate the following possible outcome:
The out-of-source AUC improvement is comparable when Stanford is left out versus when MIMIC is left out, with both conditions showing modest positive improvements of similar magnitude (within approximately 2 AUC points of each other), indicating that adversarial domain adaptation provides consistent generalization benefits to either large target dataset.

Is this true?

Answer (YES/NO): NO